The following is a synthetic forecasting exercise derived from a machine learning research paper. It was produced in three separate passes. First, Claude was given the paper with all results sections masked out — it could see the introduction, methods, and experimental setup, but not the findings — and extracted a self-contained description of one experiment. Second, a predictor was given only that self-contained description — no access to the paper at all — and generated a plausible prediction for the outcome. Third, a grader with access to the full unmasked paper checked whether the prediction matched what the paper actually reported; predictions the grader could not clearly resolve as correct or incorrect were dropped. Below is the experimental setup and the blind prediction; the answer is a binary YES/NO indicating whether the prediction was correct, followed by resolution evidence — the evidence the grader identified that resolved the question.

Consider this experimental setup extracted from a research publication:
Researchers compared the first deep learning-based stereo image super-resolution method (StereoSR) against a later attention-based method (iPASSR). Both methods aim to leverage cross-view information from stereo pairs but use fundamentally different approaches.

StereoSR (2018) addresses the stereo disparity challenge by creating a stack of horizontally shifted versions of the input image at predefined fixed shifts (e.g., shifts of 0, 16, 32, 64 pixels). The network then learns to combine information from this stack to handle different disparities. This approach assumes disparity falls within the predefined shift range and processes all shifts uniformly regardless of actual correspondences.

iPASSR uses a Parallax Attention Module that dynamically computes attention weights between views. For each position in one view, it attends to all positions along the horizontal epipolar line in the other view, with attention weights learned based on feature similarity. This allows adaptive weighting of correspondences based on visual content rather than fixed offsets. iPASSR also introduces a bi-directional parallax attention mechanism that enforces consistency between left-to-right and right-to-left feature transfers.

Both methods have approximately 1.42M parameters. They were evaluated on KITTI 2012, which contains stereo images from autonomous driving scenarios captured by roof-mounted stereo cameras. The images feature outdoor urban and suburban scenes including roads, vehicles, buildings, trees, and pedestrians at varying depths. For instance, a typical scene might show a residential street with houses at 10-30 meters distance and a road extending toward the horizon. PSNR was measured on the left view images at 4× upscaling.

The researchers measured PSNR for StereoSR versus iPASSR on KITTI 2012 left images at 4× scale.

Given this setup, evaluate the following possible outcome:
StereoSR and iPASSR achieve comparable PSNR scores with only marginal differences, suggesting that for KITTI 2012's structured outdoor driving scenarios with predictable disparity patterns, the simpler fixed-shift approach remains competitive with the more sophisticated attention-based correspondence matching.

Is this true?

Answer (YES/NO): NO